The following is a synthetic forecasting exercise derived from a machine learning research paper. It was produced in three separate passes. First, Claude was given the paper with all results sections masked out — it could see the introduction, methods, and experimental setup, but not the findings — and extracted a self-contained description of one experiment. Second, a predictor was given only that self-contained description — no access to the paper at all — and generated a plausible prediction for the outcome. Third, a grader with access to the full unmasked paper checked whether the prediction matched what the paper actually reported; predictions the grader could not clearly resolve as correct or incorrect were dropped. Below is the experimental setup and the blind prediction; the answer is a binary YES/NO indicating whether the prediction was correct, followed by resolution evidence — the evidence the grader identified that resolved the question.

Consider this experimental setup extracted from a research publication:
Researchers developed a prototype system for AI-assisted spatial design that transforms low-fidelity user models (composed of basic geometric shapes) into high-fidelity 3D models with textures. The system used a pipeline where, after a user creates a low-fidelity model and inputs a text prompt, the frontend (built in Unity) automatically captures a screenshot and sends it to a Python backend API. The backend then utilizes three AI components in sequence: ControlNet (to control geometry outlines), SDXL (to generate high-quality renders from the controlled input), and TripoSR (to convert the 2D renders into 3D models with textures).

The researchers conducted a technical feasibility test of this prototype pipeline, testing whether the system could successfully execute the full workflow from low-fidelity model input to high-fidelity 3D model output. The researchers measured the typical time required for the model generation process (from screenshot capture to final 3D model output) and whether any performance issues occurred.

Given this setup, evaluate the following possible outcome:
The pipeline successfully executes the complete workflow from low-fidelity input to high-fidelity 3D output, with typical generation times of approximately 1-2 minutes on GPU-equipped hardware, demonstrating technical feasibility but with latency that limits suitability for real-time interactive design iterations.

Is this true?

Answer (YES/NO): NO